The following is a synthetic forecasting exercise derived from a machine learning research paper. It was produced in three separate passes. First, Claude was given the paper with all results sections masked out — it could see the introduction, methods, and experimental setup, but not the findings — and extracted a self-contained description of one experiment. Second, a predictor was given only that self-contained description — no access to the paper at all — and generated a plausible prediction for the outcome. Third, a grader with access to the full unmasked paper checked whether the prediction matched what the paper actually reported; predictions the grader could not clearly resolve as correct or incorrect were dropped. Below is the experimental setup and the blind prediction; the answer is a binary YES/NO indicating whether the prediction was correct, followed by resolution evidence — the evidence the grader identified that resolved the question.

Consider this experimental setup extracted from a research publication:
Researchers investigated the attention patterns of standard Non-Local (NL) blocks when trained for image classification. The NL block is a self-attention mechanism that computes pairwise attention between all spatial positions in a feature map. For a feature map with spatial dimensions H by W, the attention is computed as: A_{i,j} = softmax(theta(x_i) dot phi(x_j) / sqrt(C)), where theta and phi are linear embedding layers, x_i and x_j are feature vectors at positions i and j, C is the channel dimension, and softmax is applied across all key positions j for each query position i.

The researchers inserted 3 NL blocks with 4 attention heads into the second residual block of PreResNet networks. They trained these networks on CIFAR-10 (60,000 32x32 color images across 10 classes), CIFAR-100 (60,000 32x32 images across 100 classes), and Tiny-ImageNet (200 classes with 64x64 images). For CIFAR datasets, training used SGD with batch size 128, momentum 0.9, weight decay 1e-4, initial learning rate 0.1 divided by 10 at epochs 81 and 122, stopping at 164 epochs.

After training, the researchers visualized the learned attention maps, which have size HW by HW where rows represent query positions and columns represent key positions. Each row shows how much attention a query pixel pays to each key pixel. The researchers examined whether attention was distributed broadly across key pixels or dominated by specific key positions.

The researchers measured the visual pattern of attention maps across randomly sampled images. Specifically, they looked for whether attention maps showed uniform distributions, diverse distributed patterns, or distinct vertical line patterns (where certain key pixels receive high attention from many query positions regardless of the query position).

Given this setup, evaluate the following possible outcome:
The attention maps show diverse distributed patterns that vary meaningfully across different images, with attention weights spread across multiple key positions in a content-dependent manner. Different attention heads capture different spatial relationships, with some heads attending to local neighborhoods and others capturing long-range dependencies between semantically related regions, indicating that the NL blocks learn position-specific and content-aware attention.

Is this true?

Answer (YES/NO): NO